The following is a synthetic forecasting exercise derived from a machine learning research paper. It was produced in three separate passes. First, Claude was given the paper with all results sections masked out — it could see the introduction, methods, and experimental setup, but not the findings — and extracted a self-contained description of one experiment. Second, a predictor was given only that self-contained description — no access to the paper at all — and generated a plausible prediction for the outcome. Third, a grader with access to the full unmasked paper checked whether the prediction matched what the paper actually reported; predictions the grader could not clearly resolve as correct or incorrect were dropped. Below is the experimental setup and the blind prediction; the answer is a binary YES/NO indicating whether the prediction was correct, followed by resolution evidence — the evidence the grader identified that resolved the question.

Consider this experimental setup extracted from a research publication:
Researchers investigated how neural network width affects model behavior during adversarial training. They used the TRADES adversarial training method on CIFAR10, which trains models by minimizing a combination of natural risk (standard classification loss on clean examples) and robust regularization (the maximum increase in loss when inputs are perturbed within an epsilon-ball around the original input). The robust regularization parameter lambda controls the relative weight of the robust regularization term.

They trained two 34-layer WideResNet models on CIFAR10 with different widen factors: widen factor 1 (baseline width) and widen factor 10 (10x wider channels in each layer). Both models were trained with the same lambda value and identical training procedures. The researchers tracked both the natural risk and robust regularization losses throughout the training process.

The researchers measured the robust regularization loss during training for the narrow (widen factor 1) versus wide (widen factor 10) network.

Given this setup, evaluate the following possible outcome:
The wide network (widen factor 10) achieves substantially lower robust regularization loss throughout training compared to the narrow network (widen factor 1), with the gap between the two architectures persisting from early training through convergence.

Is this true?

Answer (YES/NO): NO